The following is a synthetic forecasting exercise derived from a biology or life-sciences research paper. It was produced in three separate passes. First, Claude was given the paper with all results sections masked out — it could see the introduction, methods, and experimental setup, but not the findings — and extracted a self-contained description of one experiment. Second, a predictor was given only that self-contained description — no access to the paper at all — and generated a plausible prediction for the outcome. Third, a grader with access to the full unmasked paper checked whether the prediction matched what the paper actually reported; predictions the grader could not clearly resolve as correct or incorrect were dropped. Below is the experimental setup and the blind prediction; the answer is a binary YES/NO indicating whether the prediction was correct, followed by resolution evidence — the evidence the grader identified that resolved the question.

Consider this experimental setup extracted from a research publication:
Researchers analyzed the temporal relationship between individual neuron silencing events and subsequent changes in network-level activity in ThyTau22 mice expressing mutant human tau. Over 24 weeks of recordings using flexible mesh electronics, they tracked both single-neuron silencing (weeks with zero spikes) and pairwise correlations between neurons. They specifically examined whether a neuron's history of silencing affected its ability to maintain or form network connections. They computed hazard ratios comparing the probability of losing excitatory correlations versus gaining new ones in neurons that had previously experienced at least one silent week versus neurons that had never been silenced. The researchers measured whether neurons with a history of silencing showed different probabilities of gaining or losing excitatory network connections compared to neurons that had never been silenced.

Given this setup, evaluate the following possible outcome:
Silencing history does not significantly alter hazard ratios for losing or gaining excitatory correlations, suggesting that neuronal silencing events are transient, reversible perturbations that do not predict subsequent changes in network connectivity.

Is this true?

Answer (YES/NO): NO